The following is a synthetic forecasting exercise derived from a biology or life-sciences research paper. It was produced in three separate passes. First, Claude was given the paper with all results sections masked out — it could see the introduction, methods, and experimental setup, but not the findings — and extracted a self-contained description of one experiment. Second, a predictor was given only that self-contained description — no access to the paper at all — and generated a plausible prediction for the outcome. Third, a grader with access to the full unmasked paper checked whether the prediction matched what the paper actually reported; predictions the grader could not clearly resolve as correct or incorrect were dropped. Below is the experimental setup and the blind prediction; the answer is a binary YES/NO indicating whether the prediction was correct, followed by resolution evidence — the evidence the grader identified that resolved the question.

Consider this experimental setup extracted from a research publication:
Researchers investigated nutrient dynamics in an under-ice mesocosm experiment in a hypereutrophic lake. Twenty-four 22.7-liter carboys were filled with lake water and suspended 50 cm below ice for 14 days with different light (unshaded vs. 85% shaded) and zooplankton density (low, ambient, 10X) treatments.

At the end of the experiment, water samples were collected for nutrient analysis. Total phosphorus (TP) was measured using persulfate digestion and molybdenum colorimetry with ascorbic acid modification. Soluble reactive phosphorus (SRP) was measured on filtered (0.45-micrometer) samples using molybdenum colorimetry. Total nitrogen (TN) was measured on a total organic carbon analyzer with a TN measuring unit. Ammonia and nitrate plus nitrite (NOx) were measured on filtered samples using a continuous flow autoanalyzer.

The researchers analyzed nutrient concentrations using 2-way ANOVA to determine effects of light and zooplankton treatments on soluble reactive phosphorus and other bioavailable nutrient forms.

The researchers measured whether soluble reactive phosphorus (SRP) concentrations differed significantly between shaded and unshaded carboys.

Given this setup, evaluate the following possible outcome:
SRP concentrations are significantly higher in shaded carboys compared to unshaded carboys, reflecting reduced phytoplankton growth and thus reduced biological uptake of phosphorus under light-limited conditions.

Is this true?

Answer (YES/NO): YES